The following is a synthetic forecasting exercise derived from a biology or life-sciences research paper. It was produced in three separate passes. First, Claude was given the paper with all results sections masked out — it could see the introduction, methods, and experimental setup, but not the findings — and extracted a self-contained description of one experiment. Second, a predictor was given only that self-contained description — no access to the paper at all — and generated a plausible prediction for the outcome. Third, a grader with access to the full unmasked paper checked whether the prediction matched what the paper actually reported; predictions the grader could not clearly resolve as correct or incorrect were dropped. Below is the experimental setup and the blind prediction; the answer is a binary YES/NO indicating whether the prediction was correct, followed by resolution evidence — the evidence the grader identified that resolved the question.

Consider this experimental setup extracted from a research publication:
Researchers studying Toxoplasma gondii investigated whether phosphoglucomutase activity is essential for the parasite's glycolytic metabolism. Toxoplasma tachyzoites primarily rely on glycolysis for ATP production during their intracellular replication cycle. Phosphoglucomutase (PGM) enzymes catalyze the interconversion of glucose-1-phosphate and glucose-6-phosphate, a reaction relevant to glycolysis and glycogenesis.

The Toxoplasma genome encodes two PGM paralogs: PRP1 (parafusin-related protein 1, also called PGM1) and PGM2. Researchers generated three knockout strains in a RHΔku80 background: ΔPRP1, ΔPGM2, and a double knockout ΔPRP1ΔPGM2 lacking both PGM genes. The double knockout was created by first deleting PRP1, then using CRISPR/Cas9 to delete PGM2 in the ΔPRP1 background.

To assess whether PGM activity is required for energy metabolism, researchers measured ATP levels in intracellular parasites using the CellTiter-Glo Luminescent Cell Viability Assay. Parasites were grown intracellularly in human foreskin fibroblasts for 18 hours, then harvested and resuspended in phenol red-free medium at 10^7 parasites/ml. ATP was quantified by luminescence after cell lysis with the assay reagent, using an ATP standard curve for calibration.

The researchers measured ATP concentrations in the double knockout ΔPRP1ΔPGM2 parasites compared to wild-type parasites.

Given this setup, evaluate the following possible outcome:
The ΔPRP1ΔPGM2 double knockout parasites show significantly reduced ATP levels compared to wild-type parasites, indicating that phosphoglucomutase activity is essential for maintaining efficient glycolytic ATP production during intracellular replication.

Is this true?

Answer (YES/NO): NO